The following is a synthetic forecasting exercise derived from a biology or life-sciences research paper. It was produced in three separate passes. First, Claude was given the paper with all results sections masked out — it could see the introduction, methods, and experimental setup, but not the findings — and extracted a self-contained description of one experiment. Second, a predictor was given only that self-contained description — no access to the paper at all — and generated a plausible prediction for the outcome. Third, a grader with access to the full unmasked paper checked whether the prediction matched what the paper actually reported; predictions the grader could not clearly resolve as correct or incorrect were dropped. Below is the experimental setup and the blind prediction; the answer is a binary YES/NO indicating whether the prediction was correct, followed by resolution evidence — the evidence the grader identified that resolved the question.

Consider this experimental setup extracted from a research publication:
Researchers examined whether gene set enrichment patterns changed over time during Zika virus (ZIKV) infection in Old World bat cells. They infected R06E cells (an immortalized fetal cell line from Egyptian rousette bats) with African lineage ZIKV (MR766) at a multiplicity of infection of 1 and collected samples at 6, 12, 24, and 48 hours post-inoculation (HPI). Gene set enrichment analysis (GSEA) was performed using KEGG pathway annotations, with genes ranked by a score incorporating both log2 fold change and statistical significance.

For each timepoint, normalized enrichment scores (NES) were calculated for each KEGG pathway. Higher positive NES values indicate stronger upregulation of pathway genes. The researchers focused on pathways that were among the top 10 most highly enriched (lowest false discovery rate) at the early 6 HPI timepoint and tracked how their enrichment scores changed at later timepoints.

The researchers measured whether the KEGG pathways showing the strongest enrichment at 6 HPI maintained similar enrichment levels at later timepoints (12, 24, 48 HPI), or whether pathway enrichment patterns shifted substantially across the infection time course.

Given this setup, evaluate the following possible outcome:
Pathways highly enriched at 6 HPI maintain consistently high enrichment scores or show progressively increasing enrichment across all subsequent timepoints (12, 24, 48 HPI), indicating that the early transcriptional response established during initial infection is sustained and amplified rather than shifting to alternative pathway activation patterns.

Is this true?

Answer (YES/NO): NO